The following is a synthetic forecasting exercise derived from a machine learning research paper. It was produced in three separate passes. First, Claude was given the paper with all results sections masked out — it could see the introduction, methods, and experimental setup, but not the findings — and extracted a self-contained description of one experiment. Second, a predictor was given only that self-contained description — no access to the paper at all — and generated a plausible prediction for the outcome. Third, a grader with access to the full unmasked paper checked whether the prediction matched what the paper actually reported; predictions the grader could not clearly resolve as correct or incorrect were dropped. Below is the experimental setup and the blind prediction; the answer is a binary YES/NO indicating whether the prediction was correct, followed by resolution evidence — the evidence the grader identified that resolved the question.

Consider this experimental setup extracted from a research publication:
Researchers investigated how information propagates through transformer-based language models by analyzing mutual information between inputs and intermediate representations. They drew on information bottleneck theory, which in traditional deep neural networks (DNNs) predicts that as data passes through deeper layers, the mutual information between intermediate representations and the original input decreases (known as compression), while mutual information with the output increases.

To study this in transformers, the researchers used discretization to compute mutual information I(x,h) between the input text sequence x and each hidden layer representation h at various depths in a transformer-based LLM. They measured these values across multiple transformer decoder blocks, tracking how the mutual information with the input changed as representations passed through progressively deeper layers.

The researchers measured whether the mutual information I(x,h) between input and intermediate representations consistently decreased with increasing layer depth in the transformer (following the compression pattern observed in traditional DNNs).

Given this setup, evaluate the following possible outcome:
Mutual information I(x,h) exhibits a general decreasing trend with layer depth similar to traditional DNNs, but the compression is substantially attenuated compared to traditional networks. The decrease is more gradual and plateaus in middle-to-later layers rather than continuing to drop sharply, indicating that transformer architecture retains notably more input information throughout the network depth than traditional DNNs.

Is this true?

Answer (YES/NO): NO